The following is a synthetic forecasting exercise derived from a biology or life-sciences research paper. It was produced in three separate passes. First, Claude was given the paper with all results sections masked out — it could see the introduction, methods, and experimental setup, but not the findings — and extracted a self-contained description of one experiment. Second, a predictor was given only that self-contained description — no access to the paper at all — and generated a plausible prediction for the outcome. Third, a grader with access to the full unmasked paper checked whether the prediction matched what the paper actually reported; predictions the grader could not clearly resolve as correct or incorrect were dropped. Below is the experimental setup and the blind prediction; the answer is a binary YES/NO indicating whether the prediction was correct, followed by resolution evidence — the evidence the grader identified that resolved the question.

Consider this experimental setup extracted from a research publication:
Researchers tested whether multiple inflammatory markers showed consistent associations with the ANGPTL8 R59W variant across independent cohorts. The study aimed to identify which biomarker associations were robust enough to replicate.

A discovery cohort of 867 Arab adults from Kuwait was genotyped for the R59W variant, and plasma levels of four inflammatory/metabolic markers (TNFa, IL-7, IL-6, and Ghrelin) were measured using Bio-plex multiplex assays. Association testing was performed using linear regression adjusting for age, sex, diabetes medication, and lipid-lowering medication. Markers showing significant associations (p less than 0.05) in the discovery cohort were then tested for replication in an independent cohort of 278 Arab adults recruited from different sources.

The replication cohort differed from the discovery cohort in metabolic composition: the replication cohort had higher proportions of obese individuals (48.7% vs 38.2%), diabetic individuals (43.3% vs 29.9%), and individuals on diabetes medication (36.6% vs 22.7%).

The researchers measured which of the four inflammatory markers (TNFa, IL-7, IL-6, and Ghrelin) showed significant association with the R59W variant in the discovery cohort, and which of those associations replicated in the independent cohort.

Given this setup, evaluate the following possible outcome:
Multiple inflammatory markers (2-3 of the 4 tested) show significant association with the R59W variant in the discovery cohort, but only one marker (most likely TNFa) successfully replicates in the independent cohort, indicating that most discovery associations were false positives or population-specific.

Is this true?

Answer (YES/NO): NO